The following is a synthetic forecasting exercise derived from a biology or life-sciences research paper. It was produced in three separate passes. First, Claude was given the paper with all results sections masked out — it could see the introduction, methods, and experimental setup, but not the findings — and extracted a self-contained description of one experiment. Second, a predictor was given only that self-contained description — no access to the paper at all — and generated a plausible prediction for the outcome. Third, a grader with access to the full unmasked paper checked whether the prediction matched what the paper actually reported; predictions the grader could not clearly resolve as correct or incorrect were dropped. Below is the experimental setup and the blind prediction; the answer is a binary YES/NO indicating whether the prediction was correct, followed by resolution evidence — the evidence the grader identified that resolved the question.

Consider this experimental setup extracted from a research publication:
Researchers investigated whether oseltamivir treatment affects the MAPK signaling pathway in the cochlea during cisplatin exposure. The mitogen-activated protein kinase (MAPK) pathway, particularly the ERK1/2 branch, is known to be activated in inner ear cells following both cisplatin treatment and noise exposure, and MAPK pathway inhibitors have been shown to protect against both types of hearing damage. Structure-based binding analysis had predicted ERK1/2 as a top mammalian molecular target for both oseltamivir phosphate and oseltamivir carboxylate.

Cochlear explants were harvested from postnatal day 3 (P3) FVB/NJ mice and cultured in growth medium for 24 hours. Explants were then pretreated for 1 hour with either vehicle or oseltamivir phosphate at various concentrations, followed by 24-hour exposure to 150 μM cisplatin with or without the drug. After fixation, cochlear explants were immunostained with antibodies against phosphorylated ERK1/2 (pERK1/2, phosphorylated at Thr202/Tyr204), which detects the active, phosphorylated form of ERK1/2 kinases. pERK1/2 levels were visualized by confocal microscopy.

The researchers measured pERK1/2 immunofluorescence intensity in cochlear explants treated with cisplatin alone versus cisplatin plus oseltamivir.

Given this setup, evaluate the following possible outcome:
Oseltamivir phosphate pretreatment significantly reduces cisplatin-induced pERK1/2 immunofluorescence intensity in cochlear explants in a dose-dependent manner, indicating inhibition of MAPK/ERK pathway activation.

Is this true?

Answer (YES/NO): NO